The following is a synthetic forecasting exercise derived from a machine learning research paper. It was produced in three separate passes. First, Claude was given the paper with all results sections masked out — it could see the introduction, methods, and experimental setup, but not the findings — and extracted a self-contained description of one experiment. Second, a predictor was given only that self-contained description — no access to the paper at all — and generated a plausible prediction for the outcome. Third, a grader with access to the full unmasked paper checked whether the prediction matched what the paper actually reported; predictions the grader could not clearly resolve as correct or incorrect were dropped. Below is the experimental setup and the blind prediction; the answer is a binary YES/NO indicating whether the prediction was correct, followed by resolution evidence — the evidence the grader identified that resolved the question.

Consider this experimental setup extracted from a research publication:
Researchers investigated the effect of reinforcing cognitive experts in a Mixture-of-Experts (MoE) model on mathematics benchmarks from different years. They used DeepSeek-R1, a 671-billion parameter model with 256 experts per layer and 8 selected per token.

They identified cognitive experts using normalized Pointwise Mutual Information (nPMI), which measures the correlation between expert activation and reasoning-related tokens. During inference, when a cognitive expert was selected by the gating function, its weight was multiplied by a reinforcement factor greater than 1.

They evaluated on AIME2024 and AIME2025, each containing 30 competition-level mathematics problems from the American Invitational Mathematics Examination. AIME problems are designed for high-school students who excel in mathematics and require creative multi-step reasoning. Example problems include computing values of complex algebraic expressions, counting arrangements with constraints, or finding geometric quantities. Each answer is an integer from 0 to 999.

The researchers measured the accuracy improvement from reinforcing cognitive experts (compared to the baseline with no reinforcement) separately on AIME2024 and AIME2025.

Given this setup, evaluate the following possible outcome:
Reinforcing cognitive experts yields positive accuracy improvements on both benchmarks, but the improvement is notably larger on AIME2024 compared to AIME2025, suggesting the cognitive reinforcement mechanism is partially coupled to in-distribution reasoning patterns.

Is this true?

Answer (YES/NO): NO